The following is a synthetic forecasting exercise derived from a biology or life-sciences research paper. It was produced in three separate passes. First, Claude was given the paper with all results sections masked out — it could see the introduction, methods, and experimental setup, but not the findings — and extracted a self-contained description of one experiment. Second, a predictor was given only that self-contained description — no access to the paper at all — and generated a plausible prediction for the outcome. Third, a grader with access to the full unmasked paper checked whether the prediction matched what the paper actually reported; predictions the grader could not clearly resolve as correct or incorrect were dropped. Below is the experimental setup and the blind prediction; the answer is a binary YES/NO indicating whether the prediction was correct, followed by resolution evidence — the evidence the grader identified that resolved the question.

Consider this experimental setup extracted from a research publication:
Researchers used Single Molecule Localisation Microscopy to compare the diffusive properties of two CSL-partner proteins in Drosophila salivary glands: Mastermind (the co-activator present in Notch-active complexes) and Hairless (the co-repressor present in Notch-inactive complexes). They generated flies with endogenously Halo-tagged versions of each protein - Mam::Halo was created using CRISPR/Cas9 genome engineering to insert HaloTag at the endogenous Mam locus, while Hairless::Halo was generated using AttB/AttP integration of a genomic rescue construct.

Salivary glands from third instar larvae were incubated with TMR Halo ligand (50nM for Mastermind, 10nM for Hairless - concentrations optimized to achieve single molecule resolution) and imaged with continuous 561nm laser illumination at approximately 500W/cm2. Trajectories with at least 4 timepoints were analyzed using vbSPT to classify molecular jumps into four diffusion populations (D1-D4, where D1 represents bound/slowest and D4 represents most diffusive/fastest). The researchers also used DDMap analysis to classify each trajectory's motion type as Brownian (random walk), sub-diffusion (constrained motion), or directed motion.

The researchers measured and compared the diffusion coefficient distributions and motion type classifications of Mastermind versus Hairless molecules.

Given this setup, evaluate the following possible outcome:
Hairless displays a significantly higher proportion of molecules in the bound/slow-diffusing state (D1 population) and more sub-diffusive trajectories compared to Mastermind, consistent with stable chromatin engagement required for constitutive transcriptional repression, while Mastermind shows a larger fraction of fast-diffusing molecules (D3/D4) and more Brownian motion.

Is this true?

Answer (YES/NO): NO